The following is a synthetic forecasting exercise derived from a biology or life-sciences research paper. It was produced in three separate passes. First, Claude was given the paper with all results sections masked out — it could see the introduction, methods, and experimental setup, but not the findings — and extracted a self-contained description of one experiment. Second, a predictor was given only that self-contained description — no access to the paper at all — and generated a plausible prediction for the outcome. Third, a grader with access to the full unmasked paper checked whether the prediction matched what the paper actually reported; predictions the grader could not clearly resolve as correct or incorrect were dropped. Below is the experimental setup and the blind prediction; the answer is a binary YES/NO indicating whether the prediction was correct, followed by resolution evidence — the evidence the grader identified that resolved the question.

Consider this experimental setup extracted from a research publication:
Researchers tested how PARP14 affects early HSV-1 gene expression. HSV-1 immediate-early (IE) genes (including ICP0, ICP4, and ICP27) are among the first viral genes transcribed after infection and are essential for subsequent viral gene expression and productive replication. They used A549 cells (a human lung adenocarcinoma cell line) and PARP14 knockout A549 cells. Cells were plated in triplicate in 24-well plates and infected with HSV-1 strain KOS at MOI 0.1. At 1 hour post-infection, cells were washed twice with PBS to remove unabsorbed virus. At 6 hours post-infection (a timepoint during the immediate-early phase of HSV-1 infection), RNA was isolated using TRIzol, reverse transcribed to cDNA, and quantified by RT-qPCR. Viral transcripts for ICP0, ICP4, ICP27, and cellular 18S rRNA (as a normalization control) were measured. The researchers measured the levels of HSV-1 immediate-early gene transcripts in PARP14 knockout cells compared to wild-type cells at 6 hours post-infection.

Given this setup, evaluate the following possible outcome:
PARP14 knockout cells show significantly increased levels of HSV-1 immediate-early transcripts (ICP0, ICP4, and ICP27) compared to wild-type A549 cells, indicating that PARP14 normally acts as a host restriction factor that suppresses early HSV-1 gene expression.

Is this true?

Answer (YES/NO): YES